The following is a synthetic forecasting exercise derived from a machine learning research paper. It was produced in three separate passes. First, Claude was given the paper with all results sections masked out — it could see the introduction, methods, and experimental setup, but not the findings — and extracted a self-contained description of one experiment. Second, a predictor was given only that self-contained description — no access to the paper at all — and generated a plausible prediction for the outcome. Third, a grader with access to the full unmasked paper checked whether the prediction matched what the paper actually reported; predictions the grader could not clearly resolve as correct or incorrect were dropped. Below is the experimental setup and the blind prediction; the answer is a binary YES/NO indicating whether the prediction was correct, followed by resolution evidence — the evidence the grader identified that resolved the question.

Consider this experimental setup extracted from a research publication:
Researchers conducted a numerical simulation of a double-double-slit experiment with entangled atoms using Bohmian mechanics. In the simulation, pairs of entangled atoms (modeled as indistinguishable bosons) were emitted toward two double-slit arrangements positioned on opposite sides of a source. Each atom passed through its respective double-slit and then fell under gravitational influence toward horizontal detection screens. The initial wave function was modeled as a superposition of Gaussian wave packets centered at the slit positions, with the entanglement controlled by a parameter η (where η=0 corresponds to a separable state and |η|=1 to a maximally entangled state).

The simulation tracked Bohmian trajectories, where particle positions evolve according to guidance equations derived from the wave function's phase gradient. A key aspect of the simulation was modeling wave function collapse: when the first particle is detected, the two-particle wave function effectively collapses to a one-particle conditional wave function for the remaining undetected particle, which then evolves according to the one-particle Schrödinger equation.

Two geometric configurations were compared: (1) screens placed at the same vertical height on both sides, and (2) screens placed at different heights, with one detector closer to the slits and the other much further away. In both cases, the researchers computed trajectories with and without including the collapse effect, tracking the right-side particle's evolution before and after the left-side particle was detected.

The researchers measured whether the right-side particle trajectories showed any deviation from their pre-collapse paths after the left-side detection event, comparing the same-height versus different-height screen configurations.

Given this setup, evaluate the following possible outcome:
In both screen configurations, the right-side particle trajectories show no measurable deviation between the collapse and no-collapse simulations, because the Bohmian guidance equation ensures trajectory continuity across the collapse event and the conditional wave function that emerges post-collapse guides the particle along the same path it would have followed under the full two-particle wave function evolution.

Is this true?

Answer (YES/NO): NO